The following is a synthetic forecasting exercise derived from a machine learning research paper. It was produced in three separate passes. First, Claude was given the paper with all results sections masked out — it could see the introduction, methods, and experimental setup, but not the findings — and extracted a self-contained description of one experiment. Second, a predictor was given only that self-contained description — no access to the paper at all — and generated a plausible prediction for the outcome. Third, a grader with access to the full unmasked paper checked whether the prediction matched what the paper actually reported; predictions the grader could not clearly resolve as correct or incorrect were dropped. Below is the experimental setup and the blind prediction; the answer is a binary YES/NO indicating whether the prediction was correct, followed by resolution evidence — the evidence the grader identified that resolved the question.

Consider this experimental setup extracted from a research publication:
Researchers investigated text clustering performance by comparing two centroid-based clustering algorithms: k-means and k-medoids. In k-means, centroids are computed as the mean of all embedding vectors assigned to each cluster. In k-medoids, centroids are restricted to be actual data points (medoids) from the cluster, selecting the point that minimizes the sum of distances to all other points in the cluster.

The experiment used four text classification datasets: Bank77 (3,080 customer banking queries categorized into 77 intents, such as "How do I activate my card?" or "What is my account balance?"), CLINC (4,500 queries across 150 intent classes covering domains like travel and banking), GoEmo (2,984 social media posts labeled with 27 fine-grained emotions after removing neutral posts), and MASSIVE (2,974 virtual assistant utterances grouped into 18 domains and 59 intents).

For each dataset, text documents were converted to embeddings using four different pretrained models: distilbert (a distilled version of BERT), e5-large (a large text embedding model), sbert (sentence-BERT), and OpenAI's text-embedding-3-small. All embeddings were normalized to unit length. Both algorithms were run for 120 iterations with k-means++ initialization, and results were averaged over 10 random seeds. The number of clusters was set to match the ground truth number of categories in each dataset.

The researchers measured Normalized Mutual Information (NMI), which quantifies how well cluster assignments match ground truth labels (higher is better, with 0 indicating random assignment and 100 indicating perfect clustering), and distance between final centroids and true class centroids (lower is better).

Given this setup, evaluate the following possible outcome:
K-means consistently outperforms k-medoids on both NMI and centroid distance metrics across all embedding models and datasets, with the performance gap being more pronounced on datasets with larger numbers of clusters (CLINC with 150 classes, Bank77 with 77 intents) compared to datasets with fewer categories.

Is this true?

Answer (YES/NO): NO